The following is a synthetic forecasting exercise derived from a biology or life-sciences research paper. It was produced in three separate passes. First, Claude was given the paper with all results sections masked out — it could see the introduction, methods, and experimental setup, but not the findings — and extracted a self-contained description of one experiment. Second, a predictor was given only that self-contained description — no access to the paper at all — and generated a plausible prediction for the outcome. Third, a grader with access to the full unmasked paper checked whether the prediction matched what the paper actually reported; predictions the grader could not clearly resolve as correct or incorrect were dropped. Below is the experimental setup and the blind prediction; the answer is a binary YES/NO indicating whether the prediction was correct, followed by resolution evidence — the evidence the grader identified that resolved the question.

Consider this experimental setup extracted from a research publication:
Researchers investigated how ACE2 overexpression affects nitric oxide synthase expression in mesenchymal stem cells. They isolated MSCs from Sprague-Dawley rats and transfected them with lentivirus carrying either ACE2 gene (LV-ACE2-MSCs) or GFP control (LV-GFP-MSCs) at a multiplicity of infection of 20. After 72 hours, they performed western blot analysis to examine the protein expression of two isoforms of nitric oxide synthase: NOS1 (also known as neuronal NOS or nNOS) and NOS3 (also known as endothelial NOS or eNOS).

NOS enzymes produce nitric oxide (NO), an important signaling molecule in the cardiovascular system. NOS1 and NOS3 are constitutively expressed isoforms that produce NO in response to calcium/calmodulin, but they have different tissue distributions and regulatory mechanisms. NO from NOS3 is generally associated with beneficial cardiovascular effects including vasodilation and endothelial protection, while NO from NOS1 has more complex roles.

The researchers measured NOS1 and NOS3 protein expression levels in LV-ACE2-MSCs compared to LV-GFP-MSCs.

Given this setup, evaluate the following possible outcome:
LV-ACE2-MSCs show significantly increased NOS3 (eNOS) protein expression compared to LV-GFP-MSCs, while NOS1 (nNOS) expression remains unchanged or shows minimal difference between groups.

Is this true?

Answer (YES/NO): YES